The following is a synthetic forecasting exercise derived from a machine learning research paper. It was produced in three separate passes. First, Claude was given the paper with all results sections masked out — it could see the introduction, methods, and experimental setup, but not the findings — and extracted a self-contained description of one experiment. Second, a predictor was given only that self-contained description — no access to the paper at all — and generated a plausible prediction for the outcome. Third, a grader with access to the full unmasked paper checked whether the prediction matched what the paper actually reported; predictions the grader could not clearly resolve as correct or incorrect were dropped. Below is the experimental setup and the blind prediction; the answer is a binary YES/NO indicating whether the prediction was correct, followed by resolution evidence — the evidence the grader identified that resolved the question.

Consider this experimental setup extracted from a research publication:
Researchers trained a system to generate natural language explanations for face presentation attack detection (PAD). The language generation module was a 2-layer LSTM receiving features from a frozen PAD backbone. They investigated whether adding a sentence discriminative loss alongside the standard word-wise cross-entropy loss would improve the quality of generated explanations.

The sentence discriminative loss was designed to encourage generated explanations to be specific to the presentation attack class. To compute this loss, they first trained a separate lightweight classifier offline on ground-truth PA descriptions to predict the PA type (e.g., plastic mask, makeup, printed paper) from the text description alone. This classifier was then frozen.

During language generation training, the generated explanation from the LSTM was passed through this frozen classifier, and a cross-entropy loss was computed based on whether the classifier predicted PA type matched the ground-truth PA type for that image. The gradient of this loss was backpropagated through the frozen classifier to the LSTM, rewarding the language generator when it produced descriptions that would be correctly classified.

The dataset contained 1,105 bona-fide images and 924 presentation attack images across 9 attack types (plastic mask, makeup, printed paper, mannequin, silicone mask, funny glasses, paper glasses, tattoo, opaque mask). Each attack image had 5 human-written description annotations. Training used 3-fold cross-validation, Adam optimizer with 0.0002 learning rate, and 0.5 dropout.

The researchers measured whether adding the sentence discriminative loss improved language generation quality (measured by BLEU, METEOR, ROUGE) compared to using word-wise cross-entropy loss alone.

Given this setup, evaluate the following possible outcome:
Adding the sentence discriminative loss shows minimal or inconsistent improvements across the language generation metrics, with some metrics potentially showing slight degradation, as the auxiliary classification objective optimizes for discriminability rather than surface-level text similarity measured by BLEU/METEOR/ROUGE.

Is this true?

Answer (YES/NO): NO